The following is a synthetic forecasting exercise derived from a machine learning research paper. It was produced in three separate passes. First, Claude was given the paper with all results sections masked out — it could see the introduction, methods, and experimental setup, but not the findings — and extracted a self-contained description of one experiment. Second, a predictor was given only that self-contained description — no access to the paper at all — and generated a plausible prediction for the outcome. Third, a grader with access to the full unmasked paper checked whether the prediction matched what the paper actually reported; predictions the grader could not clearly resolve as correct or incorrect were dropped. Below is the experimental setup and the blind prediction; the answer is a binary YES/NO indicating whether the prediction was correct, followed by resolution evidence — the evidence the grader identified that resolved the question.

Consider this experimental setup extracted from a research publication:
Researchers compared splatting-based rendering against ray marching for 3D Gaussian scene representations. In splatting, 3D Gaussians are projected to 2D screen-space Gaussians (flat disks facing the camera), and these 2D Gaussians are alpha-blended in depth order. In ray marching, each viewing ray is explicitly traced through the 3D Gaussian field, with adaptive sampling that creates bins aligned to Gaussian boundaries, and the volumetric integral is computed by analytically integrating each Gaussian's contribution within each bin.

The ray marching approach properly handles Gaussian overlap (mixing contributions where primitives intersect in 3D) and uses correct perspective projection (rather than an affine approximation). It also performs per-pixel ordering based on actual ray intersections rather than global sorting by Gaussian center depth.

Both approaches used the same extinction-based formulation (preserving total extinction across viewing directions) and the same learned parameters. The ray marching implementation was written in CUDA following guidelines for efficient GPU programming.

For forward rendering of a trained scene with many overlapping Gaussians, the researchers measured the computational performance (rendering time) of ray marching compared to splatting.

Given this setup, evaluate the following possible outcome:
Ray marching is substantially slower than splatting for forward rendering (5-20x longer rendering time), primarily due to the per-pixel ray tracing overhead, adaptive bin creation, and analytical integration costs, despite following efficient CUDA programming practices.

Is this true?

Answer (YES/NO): NO